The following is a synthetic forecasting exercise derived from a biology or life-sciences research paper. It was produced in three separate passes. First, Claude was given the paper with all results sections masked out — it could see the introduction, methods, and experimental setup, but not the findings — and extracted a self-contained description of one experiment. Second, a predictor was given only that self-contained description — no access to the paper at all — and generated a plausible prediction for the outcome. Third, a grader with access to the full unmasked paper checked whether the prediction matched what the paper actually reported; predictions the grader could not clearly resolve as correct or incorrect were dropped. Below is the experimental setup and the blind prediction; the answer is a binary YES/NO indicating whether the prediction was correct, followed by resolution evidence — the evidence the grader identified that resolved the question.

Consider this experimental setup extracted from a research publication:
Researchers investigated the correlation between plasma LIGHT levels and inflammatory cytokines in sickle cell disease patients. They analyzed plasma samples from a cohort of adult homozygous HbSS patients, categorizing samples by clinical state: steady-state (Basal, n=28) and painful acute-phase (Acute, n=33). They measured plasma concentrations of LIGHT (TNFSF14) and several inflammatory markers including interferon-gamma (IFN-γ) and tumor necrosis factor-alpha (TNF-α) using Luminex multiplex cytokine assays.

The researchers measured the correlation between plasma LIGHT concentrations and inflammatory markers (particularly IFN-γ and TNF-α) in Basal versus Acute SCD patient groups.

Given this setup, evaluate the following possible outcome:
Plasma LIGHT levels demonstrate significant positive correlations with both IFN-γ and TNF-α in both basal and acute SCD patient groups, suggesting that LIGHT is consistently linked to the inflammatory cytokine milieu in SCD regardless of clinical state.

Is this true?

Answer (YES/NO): NO